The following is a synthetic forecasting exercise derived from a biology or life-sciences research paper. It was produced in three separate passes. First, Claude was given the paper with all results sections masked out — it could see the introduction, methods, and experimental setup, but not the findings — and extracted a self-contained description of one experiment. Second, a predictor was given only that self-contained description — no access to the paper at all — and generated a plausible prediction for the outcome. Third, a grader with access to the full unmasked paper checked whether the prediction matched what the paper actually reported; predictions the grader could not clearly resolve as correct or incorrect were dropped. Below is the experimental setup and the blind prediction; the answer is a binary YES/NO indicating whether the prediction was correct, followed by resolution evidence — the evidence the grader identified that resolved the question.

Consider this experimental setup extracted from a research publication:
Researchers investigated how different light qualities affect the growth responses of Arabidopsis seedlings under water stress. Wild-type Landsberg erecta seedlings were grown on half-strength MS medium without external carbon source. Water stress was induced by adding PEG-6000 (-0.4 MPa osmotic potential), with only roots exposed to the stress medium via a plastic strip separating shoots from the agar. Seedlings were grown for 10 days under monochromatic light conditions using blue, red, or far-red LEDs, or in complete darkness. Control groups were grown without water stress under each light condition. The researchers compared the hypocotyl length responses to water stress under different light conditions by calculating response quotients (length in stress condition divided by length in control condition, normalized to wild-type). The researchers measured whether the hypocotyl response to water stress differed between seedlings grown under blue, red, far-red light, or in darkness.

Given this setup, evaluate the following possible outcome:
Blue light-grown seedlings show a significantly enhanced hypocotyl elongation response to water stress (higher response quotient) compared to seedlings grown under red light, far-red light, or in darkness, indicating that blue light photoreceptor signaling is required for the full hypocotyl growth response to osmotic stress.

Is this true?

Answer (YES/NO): NO